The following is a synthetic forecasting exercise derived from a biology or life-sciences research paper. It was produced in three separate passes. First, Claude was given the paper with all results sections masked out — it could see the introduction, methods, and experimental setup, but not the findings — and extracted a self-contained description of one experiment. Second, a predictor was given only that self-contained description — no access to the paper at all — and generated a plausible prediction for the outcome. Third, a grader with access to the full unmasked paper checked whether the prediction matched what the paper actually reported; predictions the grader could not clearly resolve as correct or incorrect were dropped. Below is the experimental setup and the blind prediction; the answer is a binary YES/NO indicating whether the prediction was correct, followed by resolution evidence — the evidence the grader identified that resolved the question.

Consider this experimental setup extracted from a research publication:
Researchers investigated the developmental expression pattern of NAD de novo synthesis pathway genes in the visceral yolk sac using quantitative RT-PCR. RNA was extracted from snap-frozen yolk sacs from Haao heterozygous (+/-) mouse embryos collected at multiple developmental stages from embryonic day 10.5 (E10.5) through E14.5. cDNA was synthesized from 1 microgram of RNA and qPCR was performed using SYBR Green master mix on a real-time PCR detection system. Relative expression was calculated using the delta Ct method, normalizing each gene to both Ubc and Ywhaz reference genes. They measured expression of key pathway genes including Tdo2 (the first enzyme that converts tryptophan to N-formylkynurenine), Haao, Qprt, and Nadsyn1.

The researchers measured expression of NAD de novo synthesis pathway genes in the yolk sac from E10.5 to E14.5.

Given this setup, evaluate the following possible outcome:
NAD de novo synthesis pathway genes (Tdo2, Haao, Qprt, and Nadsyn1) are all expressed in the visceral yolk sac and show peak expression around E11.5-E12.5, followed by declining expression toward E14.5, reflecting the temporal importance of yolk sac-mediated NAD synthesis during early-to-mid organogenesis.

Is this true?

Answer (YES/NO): NO